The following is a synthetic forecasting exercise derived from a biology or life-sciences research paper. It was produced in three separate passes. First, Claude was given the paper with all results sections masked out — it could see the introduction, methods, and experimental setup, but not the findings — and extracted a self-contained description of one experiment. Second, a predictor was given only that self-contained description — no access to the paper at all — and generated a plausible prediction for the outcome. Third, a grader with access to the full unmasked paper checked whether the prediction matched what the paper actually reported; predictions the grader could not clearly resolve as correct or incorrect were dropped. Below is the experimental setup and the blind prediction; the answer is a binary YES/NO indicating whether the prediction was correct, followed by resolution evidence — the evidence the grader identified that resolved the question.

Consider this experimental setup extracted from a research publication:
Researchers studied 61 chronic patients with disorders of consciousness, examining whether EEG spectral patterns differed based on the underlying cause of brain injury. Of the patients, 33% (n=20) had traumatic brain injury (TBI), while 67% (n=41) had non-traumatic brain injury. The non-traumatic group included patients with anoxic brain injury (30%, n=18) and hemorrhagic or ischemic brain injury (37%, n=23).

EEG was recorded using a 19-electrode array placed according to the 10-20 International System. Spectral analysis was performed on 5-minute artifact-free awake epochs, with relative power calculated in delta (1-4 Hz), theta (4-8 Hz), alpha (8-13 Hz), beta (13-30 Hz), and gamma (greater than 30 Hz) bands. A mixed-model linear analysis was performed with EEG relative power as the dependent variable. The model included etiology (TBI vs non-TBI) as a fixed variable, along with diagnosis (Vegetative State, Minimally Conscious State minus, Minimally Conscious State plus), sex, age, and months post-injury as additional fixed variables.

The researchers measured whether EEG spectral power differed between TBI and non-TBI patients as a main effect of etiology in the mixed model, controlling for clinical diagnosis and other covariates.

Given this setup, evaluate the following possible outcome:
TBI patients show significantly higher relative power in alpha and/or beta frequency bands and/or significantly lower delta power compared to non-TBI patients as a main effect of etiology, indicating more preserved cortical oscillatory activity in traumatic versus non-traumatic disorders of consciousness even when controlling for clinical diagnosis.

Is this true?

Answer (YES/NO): NO